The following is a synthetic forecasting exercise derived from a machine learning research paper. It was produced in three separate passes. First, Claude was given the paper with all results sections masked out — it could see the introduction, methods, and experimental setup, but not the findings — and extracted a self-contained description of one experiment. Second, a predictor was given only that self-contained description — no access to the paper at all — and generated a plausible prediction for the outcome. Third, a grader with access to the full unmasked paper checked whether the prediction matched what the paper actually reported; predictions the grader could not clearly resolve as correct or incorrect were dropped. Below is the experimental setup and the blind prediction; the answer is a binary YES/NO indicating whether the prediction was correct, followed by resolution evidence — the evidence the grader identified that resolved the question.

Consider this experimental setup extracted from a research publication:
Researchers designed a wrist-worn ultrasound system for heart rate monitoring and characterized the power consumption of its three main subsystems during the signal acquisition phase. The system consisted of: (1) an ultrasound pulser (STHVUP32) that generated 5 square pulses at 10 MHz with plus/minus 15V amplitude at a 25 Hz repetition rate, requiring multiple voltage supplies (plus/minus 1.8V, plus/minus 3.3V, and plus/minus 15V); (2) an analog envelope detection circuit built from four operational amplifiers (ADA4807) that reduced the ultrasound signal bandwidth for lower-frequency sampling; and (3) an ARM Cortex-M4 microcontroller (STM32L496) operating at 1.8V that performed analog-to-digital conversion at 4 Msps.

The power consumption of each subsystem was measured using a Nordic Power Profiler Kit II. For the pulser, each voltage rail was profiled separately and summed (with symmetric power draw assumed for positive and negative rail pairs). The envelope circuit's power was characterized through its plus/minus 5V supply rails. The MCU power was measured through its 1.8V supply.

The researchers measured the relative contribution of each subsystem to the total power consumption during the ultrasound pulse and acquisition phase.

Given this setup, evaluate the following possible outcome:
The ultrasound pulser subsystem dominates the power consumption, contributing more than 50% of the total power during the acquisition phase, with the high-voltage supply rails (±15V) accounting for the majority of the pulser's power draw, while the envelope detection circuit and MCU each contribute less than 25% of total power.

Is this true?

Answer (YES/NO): NO